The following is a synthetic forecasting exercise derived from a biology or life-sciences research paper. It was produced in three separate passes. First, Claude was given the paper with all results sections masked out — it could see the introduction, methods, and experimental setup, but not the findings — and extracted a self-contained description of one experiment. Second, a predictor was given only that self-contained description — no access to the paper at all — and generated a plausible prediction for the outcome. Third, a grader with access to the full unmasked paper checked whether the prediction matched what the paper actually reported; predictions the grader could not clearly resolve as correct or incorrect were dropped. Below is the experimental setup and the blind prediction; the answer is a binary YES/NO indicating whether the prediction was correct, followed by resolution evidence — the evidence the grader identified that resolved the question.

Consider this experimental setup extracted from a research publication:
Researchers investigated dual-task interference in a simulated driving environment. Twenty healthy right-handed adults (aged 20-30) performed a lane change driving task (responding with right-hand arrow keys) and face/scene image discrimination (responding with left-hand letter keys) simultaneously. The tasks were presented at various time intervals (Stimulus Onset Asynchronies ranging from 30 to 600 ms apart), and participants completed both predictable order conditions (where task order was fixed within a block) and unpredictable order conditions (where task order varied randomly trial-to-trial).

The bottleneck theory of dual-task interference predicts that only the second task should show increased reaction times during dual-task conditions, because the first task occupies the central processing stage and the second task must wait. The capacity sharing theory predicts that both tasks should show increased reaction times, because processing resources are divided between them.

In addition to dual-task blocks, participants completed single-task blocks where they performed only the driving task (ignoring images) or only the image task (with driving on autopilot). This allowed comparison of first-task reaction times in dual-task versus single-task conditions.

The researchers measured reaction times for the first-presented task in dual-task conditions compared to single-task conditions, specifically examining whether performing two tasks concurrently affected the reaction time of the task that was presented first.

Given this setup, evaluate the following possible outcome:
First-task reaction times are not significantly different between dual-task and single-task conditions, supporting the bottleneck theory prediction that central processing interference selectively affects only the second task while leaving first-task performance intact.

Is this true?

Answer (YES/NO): NO